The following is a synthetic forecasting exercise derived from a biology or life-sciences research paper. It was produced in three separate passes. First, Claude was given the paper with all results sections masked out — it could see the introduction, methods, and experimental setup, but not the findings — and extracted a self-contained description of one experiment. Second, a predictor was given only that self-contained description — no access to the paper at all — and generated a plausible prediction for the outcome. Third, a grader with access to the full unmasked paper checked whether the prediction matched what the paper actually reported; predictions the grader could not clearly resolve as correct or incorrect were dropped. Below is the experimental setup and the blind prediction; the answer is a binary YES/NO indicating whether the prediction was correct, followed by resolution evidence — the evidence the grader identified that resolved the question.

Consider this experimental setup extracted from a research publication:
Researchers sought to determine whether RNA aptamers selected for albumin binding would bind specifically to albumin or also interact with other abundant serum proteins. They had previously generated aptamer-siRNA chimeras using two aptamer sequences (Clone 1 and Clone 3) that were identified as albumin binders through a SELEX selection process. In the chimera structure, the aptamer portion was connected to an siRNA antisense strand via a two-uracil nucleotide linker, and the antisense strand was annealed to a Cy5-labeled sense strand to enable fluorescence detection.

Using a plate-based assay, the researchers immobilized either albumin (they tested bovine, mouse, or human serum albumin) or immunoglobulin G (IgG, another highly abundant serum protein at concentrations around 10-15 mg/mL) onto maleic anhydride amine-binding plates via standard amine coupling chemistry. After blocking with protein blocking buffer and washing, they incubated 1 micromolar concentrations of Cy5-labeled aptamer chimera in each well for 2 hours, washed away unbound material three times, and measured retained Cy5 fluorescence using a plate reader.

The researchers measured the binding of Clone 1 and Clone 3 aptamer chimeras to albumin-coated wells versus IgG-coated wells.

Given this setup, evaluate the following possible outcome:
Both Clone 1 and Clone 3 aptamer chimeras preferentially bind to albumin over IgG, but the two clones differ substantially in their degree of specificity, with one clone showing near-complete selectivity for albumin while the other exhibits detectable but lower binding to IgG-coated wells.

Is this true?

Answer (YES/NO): NO